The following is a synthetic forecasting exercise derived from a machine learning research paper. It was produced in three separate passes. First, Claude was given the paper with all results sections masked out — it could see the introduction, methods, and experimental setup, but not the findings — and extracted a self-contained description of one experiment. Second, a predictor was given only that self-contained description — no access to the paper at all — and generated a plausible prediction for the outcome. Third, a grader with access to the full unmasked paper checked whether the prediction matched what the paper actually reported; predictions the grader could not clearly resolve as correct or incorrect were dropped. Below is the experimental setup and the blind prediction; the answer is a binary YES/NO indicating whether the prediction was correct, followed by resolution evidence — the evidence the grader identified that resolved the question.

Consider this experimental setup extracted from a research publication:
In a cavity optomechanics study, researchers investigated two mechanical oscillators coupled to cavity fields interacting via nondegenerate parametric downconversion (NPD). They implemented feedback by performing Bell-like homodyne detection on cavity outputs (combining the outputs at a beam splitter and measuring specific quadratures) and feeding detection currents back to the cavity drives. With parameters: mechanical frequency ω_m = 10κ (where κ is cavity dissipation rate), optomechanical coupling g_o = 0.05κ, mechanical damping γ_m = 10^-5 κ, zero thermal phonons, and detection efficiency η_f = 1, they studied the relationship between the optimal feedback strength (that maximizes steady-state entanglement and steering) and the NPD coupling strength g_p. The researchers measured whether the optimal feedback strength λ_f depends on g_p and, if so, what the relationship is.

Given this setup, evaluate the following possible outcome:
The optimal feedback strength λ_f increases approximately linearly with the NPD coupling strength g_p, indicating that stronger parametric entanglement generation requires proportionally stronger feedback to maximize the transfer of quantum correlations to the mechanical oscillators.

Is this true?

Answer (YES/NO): NO